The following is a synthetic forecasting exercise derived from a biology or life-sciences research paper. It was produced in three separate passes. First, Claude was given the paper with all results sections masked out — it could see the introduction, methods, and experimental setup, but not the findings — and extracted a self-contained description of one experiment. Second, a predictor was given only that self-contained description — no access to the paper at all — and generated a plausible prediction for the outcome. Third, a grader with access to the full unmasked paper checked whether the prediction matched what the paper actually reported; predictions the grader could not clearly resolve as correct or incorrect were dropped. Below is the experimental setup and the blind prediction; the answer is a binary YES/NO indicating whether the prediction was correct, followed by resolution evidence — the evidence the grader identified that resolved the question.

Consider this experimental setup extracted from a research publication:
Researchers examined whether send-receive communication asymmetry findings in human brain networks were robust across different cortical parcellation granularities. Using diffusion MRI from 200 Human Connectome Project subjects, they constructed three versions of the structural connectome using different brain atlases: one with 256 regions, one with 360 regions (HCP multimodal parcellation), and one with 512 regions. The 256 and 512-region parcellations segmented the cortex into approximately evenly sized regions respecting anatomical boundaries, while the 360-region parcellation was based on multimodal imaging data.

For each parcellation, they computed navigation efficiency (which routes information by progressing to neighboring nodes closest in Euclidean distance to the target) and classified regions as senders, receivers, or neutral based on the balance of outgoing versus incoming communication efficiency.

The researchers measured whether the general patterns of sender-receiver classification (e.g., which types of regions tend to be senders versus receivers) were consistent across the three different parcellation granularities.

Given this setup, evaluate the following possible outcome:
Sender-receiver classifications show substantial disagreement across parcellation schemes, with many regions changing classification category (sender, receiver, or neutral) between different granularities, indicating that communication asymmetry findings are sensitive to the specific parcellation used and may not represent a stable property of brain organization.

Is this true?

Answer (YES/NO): NO